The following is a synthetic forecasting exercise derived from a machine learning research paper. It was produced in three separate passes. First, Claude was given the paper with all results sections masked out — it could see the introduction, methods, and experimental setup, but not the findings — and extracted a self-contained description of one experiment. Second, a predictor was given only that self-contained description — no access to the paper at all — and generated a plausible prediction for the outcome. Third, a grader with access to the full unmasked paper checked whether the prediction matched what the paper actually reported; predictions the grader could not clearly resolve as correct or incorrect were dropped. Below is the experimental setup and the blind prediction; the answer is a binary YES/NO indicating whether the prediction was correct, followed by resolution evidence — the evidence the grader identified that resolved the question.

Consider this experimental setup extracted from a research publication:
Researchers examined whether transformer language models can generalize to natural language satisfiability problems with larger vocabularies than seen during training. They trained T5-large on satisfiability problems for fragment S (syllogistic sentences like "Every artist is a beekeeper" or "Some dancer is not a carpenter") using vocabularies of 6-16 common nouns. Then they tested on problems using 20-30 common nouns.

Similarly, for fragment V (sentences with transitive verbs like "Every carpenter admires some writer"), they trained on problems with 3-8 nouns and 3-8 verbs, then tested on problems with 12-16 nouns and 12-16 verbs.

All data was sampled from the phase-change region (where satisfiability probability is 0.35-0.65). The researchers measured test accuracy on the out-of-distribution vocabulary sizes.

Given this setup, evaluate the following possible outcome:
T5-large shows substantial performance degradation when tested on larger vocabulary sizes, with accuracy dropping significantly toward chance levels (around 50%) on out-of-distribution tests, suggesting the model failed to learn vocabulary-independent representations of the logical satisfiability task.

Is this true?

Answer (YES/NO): NO